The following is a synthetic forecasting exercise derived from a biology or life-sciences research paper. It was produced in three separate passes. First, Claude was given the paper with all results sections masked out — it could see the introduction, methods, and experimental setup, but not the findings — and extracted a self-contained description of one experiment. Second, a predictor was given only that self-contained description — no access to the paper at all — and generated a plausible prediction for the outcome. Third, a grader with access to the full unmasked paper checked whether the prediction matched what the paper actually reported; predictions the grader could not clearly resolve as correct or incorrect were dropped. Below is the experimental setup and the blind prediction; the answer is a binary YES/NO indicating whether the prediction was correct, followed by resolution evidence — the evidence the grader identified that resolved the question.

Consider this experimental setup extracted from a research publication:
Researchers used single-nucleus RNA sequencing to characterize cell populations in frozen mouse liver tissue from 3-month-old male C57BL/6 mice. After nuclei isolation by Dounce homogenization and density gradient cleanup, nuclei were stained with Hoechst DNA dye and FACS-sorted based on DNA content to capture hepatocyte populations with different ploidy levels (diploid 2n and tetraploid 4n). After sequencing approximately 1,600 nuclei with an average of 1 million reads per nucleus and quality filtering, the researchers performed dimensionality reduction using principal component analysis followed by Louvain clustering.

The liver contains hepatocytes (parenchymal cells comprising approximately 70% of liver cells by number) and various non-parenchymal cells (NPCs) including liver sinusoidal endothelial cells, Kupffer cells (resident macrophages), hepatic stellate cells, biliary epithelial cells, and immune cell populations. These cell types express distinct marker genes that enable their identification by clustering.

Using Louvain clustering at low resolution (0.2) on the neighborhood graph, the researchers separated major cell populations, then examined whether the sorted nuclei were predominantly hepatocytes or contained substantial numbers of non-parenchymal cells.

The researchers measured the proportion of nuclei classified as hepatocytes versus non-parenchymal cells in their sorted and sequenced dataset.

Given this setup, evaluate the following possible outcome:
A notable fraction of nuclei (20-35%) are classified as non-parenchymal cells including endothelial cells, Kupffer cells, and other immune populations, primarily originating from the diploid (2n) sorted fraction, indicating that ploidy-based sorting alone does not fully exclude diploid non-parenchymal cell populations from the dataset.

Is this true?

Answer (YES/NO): NO